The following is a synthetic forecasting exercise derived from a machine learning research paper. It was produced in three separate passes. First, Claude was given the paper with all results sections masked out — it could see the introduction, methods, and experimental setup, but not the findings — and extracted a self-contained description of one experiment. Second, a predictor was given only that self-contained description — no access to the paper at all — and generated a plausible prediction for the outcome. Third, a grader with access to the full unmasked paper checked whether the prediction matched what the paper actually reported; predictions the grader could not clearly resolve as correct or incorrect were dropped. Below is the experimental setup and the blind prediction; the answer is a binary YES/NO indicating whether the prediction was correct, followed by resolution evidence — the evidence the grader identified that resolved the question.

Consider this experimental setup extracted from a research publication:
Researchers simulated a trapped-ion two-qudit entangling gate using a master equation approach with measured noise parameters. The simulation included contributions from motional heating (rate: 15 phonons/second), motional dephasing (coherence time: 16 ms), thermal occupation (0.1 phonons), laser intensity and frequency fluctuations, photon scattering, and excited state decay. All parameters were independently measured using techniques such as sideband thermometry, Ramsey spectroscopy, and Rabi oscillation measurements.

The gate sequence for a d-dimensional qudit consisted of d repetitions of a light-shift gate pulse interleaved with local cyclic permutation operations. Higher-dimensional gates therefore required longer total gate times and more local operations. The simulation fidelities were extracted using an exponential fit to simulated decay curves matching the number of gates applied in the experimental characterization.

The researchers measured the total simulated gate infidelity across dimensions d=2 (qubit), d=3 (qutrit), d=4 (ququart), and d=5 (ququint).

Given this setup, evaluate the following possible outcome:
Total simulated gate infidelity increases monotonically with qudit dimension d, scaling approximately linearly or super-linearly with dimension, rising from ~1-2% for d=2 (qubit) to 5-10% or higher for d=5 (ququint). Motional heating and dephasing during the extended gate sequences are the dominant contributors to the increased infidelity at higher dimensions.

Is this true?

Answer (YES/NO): NO